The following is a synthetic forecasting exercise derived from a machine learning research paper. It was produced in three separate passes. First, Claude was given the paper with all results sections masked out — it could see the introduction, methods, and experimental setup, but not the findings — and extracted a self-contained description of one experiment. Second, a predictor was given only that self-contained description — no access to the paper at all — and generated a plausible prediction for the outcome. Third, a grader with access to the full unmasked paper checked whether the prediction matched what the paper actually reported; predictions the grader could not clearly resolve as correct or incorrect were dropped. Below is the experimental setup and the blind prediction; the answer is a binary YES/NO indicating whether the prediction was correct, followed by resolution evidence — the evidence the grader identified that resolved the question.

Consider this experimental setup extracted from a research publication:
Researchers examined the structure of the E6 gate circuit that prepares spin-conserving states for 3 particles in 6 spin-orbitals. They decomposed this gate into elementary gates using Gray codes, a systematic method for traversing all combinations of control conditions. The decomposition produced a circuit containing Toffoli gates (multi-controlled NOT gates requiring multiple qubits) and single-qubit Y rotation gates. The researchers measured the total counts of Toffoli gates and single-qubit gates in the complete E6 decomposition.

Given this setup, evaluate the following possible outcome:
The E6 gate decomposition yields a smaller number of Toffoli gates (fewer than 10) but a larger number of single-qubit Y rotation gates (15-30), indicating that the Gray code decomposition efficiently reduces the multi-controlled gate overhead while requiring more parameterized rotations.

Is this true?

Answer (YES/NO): NO